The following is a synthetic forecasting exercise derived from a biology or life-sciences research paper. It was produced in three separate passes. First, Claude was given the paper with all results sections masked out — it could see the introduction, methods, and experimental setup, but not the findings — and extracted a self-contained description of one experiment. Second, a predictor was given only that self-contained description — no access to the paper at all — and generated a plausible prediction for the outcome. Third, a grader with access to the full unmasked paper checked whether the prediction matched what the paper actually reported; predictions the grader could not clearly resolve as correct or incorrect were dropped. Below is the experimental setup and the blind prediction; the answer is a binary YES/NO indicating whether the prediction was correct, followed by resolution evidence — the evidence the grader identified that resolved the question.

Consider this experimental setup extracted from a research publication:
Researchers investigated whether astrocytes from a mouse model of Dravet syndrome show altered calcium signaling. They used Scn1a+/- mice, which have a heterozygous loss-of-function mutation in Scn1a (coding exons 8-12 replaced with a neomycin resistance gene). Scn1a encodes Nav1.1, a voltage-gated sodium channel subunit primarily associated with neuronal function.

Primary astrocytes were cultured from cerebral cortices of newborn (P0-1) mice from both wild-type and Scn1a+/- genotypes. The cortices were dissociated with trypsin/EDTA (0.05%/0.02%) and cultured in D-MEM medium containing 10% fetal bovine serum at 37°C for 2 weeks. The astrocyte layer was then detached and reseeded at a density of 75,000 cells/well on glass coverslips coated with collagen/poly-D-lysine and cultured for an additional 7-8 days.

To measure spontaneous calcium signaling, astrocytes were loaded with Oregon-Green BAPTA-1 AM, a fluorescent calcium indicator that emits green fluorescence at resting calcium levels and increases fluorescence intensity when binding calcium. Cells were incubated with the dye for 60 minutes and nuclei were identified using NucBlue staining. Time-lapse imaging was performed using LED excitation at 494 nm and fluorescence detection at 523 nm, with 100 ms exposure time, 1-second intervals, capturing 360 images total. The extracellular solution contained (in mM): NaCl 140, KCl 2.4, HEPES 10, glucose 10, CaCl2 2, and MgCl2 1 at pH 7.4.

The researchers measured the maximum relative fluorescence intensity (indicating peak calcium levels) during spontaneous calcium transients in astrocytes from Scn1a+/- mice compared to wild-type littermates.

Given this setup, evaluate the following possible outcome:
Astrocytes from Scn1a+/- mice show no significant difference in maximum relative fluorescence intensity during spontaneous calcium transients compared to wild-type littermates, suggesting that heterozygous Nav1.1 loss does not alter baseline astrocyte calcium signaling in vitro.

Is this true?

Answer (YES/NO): NO